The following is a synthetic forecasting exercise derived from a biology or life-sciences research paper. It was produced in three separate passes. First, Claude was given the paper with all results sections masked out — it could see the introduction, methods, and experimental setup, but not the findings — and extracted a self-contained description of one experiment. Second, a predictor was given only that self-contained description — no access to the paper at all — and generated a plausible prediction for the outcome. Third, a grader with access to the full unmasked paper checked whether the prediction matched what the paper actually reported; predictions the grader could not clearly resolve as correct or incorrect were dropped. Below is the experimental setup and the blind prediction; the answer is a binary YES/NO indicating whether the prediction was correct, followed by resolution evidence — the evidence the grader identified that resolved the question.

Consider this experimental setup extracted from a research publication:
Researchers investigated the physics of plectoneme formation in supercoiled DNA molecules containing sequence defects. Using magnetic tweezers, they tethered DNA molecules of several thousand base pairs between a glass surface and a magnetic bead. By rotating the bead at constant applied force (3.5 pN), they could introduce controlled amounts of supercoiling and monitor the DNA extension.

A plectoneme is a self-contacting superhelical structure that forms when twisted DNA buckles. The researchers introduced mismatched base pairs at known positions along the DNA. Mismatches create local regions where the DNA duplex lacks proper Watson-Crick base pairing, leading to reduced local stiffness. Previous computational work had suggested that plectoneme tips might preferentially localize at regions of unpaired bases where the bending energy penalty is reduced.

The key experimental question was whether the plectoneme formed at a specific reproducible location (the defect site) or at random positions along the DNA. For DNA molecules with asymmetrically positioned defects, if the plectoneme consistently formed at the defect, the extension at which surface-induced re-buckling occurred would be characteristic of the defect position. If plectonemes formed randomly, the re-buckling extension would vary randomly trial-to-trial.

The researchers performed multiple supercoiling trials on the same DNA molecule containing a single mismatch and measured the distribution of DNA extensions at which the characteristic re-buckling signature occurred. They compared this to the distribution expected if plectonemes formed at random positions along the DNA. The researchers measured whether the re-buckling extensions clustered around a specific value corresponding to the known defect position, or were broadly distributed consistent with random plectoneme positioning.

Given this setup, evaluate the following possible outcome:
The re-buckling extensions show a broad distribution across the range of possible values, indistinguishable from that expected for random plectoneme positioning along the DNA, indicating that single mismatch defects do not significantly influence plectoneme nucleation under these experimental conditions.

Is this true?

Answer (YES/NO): NO